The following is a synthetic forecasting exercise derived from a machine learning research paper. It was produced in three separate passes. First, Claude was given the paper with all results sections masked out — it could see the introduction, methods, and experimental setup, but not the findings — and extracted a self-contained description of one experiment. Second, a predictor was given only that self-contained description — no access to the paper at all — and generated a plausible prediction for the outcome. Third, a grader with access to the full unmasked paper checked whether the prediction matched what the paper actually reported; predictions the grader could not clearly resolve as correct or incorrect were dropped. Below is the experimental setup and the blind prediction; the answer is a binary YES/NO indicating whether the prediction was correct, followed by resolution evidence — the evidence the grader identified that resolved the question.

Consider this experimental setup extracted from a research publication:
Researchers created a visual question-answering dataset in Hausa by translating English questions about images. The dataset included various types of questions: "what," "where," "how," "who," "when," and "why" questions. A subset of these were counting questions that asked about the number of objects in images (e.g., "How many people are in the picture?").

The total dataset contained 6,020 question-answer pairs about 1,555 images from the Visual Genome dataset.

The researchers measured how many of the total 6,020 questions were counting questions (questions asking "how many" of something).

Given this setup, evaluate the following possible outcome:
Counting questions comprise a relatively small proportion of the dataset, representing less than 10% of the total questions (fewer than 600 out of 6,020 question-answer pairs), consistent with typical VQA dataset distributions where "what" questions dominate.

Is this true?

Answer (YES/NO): NO